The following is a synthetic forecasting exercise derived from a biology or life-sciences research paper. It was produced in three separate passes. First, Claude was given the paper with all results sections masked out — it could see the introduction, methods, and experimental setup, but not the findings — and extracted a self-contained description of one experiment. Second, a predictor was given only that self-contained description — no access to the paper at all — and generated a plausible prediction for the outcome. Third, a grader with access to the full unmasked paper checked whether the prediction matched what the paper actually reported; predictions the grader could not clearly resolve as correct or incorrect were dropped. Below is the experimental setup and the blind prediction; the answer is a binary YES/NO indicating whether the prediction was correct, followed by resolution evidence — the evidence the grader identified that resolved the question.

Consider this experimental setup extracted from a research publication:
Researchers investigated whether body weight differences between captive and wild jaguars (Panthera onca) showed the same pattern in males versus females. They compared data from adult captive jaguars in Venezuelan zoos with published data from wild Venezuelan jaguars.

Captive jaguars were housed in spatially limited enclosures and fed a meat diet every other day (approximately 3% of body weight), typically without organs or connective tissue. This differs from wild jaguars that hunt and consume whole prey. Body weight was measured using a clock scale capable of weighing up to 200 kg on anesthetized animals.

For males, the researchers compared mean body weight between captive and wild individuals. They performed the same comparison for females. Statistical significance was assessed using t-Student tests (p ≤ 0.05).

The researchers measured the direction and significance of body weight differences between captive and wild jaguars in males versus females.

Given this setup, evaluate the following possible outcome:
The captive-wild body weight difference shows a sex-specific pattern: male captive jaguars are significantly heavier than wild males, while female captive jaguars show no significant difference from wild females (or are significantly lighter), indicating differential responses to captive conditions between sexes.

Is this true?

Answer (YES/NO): NO